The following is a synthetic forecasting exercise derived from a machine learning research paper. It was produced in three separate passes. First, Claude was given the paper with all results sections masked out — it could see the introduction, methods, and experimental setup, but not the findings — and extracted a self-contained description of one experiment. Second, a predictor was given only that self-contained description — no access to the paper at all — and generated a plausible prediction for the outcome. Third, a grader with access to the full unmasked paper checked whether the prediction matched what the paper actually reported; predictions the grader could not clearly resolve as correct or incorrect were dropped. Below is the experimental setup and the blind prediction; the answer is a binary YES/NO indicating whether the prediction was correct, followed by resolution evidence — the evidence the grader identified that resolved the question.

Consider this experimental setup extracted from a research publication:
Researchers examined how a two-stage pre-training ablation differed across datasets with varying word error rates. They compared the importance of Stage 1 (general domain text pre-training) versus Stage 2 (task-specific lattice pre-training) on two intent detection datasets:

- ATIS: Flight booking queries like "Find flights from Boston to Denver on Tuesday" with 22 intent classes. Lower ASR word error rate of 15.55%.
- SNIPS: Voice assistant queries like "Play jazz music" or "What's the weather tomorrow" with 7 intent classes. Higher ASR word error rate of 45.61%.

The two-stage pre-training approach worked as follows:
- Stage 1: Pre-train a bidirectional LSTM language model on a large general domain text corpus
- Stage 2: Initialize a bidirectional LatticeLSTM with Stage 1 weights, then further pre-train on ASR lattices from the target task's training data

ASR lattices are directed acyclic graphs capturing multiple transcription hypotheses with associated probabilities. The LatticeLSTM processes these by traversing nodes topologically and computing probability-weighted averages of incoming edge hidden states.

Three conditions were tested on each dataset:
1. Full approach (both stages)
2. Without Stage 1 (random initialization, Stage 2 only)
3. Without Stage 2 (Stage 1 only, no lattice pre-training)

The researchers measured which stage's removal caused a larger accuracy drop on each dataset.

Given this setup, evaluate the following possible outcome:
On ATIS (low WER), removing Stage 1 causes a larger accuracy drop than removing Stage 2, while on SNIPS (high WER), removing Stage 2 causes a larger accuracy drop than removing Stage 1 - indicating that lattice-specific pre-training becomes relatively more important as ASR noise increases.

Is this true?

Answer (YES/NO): YES